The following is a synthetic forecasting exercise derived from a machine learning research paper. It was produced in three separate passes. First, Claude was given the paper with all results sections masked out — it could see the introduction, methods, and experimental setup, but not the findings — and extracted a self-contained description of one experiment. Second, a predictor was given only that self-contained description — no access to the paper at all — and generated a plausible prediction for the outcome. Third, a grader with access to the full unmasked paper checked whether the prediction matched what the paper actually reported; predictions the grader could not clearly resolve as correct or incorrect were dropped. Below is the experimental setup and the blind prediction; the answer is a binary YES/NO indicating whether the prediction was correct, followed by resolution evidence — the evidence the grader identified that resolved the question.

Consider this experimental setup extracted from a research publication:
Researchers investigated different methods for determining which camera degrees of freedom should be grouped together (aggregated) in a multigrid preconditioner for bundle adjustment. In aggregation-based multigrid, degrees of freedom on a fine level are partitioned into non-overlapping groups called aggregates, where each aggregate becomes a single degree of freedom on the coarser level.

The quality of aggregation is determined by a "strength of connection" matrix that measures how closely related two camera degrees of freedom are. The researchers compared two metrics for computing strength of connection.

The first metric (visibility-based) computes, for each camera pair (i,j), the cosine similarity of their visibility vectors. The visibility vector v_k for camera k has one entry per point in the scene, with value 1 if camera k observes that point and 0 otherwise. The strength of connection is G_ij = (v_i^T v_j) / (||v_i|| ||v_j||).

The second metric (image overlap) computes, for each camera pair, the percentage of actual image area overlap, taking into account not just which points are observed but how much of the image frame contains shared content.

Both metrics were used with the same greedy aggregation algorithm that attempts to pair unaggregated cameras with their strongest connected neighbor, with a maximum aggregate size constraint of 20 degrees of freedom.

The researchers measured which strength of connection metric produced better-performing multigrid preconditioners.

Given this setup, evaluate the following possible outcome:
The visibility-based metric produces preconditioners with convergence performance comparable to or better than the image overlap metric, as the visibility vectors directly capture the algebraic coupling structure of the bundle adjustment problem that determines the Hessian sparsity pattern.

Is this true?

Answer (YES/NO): YES